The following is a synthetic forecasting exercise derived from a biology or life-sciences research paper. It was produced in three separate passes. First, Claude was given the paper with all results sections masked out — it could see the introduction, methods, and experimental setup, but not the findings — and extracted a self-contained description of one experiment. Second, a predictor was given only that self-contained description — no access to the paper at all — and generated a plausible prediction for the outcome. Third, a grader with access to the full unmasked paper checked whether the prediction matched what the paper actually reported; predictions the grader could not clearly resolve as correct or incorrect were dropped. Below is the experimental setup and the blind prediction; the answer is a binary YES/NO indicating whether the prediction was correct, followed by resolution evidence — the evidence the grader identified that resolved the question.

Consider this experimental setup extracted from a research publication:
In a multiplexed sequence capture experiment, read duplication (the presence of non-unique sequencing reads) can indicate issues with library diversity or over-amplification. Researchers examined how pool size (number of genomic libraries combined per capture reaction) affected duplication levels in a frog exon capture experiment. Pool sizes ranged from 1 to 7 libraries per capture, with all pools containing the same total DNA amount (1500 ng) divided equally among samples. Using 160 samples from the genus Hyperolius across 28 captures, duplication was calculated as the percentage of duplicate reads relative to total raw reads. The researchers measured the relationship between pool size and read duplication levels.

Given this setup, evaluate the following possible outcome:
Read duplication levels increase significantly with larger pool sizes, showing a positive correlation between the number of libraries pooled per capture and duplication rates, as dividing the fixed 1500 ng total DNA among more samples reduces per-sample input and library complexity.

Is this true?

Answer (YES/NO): NO